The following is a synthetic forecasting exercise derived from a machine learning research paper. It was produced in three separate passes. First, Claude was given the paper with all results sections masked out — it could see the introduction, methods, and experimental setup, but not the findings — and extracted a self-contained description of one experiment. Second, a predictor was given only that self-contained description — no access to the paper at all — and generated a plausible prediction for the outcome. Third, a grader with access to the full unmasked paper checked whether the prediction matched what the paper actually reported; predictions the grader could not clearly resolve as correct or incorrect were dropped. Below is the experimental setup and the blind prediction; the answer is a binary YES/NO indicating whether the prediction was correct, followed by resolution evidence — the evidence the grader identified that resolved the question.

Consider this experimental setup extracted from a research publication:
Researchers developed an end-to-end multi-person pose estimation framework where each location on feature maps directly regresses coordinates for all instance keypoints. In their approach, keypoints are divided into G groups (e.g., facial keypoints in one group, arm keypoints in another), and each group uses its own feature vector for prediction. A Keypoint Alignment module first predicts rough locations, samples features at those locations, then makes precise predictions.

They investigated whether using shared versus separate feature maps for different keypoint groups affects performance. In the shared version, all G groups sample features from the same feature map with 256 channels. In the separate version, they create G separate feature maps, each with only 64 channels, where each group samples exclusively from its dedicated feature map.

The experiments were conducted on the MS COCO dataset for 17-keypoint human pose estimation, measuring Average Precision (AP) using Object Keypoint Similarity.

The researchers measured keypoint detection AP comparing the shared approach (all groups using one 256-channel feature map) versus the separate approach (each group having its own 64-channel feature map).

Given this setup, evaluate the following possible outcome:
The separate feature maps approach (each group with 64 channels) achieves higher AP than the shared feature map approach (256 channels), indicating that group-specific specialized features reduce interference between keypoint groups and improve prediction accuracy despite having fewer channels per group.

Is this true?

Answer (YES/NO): YES